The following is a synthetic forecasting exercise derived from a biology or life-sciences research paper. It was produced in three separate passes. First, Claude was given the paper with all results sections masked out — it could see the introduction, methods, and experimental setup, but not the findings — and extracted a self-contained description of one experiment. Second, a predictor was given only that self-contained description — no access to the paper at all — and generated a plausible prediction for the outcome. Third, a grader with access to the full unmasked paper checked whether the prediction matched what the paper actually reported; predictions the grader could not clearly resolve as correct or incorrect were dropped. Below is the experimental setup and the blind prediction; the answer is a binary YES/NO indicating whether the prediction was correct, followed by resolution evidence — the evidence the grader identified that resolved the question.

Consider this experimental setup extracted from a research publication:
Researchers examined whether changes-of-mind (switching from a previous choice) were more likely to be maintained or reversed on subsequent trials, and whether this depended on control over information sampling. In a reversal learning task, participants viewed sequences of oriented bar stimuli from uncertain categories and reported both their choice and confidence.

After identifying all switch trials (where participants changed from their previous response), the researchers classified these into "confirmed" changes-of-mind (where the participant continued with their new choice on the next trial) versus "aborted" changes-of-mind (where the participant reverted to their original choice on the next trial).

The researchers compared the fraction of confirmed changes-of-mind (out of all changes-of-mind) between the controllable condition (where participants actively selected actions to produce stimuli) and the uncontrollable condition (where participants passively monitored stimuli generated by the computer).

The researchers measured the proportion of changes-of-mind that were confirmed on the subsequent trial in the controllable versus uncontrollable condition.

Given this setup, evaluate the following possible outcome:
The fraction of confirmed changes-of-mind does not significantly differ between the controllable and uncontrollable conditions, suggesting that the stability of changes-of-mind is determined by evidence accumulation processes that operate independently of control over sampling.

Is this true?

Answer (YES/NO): NO